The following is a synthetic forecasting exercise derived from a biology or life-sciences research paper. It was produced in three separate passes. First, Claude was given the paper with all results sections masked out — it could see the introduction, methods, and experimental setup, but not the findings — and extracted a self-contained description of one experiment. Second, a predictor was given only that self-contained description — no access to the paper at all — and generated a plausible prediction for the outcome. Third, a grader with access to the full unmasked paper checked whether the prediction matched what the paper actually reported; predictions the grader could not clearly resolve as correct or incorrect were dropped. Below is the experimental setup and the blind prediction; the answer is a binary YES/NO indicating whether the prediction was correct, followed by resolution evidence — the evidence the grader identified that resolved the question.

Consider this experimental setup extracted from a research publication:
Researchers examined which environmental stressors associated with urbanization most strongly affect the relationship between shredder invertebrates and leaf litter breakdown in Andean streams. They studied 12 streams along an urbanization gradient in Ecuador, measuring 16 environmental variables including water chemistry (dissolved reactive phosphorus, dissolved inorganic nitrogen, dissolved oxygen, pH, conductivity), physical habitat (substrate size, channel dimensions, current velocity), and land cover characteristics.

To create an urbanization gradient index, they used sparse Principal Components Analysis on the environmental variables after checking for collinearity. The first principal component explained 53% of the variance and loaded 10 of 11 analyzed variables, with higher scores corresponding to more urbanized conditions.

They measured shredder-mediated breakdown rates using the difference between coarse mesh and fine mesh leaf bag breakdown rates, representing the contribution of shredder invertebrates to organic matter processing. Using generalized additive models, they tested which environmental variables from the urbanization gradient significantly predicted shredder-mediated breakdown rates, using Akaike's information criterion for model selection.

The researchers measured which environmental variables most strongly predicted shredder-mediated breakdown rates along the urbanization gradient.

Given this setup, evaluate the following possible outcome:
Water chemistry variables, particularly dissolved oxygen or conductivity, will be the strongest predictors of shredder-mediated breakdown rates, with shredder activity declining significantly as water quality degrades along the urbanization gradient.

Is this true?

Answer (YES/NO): NO